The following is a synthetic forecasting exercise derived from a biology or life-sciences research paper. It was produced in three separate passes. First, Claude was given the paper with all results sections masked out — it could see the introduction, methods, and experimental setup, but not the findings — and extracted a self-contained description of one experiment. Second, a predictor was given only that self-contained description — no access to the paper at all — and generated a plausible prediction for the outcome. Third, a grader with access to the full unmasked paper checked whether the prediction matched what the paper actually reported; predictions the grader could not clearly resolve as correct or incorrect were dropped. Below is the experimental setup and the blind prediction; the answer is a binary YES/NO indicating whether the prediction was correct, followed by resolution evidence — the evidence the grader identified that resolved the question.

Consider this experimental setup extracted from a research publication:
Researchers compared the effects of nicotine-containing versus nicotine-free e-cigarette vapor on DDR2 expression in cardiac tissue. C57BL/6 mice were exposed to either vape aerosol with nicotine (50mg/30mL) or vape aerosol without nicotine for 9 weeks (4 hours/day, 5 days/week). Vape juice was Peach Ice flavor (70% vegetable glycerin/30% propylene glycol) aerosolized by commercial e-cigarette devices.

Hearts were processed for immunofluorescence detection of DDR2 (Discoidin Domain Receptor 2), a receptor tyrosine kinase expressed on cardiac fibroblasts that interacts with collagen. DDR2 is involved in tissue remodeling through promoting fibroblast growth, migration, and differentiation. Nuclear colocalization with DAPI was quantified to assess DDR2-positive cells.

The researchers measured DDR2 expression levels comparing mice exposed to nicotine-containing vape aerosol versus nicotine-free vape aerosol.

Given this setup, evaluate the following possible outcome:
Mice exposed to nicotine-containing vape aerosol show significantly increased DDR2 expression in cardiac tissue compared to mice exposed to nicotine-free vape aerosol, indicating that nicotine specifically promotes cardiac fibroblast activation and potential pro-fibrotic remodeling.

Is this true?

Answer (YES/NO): NO